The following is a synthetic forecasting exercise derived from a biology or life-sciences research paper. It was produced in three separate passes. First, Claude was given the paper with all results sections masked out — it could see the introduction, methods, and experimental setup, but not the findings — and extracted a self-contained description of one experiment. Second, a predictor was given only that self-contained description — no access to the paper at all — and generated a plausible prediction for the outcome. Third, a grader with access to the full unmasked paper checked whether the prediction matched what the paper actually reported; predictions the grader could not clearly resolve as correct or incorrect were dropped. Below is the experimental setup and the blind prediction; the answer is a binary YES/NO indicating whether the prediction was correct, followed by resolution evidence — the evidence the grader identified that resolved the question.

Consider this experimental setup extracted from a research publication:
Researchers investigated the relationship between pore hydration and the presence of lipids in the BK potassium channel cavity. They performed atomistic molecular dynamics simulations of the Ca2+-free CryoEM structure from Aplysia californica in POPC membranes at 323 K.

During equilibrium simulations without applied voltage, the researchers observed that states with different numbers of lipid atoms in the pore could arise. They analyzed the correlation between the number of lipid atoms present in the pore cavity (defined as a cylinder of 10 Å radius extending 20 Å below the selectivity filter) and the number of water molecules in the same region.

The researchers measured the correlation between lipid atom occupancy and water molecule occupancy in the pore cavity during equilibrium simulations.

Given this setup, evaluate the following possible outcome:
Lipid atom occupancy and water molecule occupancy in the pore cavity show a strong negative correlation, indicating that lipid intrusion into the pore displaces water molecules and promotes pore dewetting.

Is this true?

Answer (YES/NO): YES